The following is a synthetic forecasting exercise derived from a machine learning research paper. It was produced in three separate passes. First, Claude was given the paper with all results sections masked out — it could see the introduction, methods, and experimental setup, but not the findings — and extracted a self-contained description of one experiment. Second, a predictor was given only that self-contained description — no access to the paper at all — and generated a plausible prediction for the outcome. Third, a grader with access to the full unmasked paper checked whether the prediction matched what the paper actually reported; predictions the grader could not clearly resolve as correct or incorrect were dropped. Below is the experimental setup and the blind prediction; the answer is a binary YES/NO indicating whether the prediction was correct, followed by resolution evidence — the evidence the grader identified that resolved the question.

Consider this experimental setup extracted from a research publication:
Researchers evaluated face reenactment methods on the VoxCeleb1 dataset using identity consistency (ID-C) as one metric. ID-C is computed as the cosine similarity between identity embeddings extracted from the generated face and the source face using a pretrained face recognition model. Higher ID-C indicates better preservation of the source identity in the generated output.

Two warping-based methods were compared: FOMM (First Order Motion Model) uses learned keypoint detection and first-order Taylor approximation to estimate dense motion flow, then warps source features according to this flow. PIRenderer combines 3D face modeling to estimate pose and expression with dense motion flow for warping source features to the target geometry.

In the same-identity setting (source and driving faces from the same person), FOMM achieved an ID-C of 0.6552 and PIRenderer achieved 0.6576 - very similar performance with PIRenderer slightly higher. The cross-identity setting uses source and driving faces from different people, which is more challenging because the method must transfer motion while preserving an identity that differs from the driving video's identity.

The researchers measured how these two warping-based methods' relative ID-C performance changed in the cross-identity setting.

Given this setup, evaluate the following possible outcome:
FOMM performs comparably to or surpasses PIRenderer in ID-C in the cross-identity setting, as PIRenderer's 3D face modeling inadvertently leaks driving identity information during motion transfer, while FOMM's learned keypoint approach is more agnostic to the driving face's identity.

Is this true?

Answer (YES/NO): NO